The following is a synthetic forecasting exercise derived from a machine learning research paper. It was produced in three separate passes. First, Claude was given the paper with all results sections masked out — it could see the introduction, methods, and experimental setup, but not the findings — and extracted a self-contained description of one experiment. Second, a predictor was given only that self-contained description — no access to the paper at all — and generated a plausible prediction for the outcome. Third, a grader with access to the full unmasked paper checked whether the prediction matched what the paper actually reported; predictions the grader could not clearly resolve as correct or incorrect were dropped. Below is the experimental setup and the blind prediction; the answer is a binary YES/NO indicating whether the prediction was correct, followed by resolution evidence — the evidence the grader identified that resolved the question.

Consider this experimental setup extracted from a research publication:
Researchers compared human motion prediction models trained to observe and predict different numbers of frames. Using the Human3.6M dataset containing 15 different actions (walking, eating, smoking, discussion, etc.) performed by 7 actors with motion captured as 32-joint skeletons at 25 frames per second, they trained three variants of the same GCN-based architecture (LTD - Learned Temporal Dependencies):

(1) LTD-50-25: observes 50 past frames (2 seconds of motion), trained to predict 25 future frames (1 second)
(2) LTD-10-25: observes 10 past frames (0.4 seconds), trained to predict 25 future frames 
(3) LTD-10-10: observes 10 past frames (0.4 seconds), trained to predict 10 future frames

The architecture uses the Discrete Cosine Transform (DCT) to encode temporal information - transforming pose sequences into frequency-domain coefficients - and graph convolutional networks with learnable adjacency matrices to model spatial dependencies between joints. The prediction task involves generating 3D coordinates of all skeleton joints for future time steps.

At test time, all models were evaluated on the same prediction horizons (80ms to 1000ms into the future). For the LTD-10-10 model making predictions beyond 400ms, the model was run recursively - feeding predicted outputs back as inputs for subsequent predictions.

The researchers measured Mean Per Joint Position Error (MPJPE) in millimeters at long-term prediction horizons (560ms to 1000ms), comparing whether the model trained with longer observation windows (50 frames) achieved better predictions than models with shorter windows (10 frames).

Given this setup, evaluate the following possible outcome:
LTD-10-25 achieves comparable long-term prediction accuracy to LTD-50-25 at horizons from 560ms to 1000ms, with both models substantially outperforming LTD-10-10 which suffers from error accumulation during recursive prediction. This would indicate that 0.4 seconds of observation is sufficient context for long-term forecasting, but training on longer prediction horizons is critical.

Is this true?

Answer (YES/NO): NO